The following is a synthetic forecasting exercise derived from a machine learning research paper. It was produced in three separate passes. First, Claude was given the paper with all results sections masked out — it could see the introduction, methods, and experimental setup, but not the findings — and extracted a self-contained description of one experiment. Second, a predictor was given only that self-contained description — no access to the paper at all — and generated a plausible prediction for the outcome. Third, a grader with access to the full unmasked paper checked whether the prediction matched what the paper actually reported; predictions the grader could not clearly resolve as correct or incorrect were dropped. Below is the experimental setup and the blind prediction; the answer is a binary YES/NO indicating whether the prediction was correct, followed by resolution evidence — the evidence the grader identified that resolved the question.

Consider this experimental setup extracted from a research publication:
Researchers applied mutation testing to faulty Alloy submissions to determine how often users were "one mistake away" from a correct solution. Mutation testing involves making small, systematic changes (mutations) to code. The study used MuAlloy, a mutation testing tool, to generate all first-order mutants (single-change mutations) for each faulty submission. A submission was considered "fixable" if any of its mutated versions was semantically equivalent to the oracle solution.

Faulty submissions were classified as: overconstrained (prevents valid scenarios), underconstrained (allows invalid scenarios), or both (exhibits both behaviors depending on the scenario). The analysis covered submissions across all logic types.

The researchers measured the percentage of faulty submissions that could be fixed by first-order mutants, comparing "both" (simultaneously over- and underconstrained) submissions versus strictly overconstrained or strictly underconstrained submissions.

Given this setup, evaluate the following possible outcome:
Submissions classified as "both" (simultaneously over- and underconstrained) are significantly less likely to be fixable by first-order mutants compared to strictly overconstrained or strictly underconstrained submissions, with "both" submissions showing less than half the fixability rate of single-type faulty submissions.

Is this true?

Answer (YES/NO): YES